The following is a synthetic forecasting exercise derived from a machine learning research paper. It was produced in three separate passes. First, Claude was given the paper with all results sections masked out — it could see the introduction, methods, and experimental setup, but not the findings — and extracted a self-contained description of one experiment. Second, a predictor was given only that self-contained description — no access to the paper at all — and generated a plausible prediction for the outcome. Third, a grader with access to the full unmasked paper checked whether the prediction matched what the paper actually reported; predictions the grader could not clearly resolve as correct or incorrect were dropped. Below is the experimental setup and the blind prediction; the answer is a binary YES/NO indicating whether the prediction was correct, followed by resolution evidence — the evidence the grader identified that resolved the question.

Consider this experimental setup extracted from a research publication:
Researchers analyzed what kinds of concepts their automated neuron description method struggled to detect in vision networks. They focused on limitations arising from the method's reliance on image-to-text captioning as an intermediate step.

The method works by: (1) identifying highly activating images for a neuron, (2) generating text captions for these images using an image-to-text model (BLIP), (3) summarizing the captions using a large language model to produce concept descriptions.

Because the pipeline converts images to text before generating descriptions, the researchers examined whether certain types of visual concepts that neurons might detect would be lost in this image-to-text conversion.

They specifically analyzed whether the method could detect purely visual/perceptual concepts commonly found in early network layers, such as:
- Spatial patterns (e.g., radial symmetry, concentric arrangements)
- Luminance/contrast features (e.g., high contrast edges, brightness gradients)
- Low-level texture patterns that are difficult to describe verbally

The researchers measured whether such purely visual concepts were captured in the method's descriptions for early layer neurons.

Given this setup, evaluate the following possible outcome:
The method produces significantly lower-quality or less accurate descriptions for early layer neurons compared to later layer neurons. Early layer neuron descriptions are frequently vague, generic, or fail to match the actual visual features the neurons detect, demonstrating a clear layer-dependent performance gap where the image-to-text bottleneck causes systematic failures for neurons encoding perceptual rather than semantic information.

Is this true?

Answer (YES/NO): NO